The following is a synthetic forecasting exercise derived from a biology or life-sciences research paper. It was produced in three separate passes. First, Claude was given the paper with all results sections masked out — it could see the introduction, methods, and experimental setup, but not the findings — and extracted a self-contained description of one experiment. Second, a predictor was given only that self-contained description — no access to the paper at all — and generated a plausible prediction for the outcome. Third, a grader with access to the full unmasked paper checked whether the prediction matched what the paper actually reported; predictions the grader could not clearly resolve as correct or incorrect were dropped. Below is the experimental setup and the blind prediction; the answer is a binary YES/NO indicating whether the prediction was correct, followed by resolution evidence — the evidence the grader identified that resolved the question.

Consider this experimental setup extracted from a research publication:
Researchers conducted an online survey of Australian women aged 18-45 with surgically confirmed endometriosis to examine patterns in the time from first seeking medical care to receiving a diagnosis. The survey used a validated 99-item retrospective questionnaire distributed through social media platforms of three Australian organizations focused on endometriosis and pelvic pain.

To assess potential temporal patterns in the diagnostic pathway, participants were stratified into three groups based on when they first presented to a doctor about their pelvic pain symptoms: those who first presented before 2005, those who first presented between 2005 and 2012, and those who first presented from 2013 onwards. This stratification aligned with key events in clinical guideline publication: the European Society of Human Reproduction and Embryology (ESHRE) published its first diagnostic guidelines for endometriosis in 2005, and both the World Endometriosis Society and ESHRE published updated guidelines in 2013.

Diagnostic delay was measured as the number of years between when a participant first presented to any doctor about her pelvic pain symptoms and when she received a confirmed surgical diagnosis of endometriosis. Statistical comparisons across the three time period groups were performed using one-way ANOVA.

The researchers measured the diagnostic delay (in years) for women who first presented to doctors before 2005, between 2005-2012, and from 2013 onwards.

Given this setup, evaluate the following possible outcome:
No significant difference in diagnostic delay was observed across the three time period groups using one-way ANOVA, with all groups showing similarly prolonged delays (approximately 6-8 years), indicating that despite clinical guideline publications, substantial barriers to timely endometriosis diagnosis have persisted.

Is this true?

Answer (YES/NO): NO